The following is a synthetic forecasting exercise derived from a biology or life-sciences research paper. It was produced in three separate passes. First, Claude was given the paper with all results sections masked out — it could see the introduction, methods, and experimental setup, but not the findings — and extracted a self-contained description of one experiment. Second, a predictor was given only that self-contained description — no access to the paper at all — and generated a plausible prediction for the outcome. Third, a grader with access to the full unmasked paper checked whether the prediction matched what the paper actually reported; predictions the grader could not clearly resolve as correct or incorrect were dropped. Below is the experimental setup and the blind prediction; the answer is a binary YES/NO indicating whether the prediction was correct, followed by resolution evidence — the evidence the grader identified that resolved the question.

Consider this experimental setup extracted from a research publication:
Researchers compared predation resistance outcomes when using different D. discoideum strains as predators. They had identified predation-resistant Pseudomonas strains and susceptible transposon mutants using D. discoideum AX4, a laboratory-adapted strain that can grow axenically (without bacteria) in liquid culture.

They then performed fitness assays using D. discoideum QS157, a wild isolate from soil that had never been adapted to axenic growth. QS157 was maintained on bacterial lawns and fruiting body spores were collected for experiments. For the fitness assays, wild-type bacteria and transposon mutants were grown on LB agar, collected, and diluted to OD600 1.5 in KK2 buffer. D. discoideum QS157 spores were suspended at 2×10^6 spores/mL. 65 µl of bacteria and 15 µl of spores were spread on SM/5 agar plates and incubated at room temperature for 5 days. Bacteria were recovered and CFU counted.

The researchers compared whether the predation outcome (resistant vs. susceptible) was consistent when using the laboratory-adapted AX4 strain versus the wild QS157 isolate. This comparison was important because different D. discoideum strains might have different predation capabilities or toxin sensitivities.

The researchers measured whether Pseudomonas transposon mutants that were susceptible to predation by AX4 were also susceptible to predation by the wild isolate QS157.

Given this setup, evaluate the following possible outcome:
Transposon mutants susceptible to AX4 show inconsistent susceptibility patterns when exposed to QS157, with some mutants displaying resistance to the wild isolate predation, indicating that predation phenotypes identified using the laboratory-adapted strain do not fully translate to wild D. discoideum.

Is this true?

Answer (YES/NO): NO